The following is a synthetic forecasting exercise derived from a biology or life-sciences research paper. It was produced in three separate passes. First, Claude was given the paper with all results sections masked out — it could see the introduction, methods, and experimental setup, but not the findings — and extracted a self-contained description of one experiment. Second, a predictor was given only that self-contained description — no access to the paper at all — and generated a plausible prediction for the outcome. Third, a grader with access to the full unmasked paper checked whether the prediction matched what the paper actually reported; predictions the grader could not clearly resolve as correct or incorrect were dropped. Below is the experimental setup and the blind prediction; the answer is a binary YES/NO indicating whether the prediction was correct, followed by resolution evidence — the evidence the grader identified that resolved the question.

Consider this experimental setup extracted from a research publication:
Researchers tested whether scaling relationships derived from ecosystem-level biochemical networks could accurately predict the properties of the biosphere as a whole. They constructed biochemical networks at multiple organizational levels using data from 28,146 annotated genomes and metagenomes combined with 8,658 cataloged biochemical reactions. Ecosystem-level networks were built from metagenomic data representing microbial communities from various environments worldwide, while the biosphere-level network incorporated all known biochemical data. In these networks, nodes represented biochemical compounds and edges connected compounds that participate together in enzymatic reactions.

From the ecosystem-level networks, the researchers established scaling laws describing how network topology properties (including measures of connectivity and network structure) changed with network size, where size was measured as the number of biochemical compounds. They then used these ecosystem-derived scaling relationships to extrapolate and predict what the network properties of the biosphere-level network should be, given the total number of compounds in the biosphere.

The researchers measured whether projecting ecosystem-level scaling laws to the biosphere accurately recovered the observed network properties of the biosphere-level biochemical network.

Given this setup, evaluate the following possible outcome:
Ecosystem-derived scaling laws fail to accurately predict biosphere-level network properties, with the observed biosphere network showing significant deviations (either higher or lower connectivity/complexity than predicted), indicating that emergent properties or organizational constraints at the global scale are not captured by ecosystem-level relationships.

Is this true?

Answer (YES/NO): YES